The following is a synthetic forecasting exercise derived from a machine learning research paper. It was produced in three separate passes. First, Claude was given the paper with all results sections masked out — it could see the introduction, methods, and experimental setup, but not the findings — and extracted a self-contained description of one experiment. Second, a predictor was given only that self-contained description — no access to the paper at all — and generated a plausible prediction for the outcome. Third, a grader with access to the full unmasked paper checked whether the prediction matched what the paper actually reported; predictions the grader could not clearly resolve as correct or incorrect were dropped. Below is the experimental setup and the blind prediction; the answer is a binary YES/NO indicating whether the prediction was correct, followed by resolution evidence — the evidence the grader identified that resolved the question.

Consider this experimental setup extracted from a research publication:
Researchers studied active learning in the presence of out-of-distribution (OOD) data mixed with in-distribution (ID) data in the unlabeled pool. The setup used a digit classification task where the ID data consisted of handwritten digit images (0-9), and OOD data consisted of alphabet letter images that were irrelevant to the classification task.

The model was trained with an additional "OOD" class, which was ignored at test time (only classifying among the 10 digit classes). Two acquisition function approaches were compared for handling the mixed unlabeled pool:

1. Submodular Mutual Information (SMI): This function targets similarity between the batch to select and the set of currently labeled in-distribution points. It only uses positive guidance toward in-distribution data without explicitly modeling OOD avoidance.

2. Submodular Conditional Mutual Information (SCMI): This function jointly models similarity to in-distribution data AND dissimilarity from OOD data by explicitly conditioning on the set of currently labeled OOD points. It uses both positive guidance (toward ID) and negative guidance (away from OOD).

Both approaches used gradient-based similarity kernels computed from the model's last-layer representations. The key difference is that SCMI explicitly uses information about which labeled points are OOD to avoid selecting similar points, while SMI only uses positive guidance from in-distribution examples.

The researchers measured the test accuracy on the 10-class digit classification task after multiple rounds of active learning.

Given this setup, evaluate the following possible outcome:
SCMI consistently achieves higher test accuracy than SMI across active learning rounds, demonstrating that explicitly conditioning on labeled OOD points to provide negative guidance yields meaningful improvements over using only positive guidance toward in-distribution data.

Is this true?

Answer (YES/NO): NO